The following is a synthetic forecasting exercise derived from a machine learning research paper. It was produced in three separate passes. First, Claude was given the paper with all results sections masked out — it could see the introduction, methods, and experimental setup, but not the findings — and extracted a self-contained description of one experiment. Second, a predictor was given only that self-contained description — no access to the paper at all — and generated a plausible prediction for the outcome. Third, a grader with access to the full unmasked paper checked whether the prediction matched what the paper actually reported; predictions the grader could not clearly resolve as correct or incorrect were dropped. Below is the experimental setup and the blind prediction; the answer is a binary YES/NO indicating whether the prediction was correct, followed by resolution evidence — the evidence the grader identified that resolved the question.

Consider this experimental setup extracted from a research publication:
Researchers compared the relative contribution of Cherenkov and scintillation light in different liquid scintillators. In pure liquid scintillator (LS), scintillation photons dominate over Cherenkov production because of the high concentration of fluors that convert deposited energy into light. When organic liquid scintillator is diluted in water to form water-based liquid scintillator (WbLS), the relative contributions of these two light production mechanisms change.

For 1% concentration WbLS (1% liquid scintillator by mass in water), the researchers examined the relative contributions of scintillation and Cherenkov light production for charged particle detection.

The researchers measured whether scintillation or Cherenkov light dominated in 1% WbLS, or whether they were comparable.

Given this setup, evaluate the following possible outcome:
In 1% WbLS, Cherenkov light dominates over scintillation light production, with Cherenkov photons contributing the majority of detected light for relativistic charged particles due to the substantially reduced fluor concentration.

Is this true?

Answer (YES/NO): NO